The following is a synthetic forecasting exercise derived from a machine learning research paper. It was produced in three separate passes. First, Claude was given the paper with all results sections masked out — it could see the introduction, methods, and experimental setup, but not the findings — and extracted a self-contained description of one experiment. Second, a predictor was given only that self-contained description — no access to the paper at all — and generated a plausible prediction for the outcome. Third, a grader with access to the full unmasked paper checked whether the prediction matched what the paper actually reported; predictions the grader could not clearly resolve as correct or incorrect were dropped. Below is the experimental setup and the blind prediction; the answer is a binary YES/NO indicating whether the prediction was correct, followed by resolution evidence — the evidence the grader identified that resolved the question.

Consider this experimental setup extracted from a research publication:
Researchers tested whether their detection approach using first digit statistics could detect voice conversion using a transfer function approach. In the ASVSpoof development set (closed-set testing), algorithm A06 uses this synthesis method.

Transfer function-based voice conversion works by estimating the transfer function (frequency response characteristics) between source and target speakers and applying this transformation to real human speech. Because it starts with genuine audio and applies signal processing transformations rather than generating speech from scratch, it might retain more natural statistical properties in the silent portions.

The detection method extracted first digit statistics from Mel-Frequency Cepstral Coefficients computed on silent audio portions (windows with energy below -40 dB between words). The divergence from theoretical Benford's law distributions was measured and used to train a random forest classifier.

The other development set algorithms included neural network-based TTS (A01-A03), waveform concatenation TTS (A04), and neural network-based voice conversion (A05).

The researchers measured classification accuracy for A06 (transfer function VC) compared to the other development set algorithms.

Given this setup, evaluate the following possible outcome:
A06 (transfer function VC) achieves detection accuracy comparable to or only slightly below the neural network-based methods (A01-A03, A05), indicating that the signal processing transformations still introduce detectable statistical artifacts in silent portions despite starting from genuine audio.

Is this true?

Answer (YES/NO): NO